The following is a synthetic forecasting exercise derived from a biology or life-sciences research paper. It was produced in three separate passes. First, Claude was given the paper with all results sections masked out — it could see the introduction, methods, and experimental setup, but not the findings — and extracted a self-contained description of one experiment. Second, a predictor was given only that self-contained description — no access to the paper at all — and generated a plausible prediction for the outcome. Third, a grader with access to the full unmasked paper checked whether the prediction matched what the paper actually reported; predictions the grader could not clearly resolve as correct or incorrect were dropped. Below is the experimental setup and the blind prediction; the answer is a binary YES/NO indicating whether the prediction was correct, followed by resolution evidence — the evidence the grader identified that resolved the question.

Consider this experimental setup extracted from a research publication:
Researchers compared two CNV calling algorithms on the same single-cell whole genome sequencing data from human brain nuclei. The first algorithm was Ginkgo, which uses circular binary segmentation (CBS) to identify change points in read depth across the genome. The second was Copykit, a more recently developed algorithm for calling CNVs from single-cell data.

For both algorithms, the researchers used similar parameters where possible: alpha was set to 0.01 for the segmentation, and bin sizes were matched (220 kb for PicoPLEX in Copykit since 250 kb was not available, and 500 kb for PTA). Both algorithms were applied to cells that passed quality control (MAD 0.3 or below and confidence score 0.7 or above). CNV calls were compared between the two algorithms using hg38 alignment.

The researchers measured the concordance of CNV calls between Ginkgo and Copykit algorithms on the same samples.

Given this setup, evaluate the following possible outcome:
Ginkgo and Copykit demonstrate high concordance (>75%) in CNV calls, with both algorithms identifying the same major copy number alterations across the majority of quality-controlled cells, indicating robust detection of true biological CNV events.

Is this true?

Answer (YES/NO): NO